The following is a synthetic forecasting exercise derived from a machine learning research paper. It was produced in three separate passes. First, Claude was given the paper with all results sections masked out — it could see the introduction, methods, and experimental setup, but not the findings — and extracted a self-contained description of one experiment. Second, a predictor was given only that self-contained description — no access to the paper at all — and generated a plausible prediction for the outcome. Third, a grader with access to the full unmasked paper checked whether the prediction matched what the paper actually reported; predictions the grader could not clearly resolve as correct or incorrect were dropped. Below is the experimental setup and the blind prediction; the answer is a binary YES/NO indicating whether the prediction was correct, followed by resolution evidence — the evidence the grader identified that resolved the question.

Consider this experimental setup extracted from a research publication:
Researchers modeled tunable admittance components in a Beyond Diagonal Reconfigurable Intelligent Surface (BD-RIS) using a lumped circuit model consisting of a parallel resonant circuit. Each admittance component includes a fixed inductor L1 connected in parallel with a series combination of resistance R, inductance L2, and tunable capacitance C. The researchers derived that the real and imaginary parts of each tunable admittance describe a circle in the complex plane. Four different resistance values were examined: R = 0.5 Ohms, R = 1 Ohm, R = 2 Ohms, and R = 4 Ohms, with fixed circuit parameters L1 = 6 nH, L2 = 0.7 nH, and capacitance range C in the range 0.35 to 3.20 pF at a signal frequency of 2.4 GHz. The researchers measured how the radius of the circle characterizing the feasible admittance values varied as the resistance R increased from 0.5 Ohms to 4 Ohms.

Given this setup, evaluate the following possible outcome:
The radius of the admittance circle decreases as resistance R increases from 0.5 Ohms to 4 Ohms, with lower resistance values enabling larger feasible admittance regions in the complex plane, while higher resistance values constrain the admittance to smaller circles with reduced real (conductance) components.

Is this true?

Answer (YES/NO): YES